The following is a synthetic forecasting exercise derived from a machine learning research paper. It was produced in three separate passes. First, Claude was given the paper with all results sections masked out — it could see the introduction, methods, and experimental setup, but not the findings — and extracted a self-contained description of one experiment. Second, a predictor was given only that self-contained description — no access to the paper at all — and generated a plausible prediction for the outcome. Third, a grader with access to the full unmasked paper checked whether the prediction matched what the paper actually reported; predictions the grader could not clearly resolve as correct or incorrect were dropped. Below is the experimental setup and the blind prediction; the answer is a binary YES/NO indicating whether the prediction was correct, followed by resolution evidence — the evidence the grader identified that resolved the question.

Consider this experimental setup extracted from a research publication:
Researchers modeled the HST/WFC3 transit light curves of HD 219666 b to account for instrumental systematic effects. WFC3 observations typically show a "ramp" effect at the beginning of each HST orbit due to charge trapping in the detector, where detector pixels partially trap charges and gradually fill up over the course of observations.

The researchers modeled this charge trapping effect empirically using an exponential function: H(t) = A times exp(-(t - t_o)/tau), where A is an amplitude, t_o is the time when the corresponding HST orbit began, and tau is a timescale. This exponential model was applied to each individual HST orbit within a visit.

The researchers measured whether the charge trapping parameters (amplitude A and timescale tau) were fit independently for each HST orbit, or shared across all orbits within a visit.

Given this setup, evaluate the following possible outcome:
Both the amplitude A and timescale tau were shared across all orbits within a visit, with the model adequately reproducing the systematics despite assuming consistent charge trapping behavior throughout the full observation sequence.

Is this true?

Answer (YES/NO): YES